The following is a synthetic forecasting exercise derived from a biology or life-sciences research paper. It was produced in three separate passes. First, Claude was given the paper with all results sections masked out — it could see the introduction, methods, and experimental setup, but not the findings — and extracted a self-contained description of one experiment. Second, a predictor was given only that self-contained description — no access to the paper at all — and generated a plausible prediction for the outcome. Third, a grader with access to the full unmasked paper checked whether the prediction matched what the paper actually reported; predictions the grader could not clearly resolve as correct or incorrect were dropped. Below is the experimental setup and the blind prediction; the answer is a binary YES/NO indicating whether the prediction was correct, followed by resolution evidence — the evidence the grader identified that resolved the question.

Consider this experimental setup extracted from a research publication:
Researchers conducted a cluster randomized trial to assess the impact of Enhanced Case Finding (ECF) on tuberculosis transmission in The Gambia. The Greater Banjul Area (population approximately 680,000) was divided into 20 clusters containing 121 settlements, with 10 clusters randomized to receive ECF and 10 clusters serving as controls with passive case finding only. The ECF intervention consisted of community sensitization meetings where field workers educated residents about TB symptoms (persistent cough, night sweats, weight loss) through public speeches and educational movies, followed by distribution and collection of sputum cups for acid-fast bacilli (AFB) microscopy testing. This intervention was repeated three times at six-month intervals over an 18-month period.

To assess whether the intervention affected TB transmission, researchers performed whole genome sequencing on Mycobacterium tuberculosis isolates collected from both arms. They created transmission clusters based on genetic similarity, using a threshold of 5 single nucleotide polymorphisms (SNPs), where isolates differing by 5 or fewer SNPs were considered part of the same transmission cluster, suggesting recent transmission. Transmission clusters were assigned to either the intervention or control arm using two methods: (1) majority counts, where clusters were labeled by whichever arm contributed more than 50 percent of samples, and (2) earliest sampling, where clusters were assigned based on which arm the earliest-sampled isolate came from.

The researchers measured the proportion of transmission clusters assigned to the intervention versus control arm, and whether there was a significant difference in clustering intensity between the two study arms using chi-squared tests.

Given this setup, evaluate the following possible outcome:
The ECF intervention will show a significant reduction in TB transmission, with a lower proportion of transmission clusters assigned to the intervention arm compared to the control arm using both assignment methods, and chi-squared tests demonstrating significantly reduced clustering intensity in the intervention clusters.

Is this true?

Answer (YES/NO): NO